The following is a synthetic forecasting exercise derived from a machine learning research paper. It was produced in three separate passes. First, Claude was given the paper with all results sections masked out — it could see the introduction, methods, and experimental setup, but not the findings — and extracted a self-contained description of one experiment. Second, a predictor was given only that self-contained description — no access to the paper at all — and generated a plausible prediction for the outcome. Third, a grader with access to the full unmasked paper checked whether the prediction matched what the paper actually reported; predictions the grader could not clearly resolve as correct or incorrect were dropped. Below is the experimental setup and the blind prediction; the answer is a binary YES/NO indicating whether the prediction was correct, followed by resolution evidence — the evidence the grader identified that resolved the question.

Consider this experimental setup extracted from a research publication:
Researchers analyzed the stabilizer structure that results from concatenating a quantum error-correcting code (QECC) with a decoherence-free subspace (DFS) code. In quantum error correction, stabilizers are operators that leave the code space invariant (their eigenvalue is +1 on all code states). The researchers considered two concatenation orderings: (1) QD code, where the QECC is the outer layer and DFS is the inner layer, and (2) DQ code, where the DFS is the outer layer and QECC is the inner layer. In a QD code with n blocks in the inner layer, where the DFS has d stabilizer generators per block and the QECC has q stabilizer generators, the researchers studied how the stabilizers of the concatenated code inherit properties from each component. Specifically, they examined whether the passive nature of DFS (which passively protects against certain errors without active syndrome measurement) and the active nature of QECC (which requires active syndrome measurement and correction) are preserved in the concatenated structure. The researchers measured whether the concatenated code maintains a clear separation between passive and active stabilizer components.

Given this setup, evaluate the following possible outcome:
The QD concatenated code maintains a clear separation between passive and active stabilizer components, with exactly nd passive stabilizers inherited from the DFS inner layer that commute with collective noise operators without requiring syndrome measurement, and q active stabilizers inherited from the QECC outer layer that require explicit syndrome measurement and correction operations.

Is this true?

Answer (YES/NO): YES